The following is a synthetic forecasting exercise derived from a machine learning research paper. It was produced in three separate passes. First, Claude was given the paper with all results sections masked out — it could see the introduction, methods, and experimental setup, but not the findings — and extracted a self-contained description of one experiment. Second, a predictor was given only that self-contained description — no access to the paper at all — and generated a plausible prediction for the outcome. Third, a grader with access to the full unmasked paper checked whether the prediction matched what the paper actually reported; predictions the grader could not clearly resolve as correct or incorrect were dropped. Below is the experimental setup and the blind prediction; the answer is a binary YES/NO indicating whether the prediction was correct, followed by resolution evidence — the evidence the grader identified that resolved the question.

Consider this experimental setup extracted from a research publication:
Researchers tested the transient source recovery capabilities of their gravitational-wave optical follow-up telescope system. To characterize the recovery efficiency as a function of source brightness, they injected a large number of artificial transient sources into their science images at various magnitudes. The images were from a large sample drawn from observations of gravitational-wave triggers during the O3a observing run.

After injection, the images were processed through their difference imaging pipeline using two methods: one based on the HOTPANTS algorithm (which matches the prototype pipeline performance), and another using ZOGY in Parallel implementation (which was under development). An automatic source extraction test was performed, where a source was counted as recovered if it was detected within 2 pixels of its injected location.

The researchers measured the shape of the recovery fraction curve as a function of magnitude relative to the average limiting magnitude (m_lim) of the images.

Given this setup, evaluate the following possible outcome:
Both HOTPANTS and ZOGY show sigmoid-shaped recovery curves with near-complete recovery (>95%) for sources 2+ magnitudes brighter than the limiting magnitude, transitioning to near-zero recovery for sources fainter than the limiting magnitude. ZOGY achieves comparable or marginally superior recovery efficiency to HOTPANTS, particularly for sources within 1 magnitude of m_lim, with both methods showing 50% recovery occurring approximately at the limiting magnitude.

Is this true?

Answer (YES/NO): NO